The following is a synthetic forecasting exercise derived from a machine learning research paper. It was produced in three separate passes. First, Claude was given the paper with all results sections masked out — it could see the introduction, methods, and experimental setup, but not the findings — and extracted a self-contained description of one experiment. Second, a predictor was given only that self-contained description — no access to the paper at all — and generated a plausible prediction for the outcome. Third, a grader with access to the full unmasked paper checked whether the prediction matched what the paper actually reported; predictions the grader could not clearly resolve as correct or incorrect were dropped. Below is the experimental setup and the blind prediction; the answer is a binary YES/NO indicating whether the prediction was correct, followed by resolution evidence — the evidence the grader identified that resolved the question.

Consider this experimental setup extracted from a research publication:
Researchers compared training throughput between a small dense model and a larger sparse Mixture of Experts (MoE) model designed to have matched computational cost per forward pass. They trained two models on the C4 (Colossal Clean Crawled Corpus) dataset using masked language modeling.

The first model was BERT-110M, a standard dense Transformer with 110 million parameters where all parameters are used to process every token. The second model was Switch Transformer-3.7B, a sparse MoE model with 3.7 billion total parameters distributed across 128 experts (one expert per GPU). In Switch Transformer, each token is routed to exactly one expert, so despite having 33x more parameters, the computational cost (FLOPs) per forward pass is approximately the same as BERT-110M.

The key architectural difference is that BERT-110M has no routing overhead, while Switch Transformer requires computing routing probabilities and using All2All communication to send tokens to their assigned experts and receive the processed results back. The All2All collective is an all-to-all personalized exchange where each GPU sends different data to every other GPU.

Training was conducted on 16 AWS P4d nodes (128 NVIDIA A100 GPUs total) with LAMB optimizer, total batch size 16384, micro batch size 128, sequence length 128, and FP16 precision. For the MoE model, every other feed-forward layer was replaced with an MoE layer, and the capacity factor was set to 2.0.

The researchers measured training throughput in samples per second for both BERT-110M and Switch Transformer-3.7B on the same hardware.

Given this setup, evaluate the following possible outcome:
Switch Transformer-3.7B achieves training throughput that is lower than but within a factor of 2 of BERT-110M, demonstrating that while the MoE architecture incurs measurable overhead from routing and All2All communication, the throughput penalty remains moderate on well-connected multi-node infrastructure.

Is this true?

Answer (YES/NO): NO